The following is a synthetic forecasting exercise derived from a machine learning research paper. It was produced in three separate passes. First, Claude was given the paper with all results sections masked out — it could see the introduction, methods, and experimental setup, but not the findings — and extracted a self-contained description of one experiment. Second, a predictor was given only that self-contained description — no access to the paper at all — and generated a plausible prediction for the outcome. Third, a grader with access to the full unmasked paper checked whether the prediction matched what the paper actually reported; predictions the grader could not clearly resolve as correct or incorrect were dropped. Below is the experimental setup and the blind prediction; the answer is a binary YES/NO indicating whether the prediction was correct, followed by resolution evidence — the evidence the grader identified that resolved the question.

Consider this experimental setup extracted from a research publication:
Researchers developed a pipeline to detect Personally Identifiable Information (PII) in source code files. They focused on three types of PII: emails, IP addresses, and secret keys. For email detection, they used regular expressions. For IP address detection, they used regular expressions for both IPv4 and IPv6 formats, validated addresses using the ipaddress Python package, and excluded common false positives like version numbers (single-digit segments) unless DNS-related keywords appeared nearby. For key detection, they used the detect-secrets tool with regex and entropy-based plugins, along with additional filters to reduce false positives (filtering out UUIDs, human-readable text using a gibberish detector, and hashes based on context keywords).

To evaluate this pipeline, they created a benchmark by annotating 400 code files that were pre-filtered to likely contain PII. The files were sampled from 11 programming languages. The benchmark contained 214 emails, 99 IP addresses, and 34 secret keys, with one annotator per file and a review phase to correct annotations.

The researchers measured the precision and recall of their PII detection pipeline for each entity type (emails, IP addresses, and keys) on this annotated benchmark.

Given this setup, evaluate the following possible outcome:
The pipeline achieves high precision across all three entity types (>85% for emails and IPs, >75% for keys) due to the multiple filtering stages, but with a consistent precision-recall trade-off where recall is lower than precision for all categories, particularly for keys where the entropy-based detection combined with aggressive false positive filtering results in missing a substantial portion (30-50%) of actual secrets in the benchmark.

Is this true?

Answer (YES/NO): NO